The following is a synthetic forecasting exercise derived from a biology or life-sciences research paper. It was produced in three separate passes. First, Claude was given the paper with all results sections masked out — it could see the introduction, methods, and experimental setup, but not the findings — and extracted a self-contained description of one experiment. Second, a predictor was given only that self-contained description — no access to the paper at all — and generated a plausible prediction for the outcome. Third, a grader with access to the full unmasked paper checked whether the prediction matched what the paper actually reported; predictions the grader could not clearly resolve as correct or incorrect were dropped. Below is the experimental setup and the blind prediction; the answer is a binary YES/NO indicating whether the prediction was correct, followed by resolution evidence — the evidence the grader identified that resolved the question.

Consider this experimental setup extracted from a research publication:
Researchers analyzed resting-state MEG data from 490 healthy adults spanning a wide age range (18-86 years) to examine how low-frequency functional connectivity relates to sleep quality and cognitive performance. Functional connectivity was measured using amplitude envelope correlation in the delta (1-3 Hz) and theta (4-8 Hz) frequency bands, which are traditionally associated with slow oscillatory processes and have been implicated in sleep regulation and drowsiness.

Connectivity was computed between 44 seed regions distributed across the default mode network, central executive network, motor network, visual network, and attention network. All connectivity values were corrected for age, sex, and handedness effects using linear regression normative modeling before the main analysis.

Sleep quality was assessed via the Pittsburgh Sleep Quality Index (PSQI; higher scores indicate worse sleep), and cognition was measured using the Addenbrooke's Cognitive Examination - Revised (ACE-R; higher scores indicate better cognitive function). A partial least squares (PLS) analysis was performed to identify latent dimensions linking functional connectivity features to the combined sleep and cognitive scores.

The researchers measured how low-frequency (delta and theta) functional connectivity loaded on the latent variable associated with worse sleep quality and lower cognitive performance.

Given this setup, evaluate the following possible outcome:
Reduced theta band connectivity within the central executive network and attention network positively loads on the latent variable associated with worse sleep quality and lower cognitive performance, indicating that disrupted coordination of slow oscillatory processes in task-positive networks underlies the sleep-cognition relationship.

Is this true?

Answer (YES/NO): NO